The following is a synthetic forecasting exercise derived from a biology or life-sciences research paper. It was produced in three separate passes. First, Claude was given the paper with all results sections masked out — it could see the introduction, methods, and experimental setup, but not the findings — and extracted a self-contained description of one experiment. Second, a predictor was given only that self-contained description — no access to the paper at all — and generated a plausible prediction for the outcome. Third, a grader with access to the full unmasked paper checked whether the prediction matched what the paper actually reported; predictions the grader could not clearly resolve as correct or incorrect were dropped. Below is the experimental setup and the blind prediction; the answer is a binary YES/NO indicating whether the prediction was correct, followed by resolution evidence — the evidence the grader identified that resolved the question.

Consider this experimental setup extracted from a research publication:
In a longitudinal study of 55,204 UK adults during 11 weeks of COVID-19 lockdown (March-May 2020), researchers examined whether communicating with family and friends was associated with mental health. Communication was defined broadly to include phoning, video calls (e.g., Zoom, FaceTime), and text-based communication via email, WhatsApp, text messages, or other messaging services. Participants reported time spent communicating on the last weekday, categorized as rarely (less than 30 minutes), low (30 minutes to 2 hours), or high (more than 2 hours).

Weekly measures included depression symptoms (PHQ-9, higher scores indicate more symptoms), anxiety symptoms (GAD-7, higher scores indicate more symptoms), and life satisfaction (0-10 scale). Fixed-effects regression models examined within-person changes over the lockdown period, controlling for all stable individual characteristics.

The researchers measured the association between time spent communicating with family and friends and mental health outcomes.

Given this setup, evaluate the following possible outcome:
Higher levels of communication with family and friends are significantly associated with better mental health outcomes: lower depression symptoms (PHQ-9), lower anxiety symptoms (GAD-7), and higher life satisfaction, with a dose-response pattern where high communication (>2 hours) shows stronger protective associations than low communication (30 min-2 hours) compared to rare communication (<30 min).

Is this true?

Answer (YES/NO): NO